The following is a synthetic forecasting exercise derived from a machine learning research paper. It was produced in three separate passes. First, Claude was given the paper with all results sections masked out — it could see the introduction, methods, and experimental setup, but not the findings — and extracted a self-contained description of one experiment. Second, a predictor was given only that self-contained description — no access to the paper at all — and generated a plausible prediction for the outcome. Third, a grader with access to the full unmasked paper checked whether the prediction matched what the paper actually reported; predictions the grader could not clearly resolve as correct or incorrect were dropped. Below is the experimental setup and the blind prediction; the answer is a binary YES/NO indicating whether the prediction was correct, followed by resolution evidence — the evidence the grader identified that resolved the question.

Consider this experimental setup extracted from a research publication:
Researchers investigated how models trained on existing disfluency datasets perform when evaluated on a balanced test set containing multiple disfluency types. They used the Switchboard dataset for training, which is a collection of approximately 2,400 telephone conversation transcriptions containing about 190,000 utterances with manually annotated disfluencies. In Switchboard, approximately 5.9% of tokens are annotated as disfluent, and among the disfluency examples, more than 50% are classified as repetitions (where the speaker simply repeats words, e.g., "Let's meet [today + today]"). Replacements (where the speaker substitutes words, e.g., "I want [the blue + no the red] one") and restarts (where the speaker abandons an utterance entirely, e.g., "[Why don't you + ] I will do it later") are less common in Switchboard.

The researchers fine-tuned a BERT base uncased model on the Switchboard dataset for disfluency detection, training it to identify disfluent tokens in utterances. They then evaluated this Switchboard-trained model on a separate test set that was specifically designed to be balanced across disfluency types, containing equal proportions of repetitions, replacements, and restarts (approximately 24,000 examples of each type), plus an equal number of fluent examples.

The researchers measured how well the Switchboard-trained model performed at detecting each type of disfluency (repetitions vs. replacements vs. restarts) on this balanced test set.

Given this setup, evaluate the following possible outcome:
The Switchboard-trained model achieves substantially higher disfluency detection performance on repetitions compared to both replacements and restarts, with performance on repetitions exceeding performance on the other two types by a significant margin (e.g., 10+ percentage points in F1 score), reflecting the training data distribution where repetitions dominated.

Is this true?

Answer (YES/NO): YES